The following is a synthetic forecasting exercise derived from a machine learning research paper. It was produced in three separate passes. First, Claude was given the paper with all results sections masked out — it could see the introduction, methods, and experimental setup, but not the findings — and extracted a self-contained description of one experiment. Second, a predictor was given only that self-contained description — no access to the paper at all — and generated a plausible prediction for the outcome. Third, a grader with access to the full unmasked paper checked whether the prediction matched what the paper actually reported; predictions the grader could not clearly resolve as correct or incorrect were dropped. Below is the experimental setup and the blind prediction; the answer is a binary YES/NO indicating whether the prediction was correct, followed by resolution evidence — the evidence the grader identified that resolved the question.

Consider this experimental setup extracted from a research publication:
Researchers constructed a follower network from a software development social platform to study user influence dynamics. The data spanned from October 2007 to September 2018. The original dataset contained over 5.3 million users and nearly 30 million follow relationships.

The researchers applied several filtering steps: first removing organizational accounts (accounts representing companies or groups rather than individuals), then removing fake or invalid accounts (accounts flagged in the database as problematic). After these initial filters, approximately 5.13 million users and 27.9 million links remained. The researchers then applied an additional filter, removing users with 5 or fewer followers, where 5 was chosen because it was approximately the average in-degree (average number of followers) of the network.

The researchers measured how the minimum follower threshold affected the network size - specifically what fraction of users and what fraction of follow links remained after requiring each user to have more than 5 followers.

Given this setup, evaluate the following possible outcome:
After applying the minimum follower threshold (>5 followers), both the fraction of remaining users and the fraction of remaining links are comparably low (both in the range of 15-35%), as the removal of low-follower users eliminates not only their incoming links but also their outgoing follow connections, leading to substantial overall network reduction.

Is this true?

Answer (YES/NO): NO